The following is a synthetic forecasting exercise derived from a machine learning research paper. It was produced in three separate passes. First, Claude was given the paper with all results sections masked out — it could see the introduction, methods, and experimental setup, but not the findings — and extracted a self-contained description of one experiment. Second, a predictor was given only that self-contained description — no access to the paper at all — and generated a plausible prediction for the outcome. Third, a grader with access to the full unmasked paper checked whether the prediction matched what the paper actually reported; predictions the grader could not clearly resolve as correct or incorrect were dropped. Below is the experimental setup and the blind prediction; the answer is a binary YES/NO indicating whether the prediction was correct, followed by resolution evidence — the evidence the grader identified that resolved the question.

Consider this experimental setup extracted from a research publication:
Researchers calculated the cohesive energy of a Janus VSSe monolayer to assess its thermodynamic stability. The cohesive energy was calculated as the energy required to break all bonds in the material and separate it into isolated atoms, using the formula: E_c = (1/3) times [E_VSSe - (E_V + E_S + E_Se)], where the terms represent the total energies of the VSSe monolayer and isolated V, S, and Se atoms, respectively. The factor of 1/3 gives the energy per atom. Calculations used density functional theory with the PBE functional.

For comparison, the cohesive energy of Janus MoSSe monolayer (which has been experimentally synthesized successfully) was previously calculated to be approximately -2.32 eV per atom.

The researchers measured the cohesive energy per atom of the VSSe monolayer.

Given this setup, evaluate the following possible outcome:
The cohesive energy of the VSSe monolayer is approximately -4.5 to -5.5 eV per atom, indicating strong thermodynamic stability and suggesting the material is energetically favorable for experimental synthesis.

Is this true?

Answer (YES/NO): YES